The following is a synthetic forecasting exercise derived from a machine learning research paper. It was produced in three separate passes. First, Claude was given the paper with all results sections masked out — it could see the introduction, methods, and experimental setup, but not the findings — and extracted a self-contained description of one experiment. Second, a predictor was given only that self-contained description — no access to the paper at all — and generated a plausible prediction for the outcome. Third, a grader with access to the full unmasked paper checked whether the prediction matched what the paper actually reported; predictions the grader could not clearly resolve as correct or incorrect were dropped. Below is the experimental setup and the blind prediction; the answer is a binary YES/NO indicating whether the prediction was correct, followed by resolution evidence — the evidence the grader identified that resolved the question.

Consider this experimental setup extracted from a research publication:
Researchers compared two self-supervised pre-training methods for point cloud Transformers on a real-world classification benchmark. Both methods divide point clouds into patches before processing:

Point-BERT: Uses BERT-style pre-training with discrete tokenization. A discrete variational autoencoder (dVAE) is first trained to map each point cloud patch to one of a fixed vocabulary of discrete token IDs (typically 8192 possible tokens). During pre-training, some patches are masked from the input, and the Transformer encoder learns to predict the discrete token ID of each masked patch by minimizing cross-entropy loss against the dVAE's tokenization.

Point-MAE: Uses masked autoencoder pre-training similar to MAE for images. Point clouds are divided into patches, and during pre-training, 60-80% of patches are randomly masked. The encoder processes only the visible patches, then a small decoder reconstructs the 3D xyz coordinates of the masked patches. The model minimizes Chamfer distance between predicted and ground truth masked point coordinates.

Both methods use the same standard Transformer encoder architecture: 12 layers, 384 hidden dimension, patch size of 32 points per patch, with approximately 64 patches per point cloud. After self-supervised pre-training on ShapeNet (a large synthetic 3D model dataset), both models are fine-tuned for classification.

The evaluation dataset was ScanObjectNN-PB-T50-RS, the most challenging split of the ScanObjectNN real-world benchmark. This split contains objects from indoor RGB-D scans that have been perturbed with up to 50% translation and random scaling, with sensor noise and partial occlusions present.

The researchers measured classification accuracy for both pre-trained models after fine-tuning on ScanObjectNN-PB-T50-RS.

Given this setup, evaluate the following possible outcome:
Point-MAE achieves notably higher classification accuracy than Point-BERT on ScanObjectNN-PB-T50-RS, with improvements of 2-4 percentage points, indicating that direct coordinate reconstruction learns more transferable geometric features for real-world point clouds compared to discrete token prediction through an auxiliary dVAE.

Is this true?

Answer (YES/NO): YES